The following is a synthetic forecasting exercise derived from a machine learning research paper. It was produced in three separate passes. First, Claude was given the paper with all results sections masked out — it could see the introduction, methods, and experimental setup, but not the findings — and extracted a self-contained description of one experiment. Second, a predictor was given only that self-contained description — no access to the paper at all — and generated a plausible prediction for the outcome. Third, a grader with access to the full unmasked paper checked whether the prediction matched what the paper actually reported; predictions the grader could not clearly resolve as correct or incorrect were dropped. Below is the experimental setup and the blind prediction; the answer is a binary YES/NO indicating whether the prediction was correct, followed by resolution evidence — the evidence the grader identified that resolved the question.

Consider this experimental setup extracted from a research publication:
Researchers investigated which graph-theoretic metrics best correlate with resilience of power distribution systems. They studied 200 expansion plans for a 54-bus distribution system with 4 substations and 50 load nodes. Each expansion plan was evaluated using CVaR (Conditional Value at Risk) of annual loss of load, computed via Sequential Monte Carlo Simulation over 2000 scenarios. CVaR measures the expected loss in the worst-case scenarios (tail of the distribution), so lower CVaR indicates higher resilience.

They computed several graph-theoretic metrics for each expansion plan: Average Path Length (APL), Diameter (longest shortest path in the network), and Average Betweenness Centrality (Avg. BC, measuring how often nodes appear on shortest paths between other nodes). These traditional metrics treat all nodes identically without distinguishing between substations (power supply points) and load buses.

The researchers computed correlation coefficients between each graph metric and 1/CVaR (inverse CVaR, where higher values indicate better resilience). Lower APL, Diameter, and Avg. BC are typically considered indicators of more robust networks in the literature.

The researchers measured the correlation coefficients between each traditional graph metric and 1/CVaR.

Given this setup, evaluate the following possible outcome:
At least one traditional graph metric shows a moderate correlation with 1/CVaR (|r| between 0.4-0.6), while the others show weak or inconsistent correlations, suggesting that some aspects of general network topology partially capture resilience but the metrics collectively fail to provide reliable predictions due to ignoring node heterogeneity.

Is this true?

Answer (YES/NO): NO